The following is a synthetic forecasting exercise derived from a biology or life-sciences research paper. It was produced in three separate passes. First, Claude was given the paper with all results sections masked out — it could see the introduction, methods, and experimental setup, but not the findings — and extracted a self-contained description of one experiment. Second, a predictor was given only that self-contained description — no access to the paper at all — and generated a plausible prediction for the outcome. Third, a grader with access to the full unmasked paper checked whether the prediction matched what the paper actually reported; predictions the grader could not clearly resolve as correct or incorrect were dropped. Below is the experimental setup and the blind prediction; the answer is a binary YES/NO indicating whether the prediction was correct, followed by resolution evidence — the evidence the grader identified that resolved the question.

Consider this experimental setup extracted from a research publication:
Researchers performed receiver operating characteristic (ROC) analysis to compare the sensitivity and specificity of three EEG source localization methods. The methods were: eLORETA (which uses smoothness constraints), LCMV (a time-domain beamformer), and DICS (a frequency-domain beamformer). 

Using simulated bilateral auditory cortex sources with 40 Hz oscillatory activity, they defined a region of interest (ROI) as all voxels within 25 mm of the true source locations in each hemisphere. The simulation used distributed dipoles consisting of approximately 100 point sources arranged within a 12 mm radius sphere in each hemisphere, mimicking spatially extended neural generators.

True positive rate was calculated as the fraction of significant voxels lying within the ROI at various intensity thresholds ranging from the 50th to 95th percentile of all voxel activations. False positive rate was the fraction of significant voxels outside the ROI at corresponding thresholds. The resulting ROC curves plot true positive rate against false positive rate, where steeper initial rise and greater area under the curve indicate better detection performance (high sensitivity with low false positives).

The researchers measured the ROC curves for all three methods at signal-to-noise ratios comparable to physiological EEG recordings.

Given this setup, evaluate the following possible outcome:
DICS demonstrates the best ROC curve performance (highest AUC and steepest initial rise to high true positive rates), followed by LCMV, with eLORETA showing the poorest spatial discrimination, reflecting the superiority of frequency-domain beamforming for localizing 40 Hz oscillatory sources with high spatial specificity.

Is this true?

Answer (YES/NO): NO